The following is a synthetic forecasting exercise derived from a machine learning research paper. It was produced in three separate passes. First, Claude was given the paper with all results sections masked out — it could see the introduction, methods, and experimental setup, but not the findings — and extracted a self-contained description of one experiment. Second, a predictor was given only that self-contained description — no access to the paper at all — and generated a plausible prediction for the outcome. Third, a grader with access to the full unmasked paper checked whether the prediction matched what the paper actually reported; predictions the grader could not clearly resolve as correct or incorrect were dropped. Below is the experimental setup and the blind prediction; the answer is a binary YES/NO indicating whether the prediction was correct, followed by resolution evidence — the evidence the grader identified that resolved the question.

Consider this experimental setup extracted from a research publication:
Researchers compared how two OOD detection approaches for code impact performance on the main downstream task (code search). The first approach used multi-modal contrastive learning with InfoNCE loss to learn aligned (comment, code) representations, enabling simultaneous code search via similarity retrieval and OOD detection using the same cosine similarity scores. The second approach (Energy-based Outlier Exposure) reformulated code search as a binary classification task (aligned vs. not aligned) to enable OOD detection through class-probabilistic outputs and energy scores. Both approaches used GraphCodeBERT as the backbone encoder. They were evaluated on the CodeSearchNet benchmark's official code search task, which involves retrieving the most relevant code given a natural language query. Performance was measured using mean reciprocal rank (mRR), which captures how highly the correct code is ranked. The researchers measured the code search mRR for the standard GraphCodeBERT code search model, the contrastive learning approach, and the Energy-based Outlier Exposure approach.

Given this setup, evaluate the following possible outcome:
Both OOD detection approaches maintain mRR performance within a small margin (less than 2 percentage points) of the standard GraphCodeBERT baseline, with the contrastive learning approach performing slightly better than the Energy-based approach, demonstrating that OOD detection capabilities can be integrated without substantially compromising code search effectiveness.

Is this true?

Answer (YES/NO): NO